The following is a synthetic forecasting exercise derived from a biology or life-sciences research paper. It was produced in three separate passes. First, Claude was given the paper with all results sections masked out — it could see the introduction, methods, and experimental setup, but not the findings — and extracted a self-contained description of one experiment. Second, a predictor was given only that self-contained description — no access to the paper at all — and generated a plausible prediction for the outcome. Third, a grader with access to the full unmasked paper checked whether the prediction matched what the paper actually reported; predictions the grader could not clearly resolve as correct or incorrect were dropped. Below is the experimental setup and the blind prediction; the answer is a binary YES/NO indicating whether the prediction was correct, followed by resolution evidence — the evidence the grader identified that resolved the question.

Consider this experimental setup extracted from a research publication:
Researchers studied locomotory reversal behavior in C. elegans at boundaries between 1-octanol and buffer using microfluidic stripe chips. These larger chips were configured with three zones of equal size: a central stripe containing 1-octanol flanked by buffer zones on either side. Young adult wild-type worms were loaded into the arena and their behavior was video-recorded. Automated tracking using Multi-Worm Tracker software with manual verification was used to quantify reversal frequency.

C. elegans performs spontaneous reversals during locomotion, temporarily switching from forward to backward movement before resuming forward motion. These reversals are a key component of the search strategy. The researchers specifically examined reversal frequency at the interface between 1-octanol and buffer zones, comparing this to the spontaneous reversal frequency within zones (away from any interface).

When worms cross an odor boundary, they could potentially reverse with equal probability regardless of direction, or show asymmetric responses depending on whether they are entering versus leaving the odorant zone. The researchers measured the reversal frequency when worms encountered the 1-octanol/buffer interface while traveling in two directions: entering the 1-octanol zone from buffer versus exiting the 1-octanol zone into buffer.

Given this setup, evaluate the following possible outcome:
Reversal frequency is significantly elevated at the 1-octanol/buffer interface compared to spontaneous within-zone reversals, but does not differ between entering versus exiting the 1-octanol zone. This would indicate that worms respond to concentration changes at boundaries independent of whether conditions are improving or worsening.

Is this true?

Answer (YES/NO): NO